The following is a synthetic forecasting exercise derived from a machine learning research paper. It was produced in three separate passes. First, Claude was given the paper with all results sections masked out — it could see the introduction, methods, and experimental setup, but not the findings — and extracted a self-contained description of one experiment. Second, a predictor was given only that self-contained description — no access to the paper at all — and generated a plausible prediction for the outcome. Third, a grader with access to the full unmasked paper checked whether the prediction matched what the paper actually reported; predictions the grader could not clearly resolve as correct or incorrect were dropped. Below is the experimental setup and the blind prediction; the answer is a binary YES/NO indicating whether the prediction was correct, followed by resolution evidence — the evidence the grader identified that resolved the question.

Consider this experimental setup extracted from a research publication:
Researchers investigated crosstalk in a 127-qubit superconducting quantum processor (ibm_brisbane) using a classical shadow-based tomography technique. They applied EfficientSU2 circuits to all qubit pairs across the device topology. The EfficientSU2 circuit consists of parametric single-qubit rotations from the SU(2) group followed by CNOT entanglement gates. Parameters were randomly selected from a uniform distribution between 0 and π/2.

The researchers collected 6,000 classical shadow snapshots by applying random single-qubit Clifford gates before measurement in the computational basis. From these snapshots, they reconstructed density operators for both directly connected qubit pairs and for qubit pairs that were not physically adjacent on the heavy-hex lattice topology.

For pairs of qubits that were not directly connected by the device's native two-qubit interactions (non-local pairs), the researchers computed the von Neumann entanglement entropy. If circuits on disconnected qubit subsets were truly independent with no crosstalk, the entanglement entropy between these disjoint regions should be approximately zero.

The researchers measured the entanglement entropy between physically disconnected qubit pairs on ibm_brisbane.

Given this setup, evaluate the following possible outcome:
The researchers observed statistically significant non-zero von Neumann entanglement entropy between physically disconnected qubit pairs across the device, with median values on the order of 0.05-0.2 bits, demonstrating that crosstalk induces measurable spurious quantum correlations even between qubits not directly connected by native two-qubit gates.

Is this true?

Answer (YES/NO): YES